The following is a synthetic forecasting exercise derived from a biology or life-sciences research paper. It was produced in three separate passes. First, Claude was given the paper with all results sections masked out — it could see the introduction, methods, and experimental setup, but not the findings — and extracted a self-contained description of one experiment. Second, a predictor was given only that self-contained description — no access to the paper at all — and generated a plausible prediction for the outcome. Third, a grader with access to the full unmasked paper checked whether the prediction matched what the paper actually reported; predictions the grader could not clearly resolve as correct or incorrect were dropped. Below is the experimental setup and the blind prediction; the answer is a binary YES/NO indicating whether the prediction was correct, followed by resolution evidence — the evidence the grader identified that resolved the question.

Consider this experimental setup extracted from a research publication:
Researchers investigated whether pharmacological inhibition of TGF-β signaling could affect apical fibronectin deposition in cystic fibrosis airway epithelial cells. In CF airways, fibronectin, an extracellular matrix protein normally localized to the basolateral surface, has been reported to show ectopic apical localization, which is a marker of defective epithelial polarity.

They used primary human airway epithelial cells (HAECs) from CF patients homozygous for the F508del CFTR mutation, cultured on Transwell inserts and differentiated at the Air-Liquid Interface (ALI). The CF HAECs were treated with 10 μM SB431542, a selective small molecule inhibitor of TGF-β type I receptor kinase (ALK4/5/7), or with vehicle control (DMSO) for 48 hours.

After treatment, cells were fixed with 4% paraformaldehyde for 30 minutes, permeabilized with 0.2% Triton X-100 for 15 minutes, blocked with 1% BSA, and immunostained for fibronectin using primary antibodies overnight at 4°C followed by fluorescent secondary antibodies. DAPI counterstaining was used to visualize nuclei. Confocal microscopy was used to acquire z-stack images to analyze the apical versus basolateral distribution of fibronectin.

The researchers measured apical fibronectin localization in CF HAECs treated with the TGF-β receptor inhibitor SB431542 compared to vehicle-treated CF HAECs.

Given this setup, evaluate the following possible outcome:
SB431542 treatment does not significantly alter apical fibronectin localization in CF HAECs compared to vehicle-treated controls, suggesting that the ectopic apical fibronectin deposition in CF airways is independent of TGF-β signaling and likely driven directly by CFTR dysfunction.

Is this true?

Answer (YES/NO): NO